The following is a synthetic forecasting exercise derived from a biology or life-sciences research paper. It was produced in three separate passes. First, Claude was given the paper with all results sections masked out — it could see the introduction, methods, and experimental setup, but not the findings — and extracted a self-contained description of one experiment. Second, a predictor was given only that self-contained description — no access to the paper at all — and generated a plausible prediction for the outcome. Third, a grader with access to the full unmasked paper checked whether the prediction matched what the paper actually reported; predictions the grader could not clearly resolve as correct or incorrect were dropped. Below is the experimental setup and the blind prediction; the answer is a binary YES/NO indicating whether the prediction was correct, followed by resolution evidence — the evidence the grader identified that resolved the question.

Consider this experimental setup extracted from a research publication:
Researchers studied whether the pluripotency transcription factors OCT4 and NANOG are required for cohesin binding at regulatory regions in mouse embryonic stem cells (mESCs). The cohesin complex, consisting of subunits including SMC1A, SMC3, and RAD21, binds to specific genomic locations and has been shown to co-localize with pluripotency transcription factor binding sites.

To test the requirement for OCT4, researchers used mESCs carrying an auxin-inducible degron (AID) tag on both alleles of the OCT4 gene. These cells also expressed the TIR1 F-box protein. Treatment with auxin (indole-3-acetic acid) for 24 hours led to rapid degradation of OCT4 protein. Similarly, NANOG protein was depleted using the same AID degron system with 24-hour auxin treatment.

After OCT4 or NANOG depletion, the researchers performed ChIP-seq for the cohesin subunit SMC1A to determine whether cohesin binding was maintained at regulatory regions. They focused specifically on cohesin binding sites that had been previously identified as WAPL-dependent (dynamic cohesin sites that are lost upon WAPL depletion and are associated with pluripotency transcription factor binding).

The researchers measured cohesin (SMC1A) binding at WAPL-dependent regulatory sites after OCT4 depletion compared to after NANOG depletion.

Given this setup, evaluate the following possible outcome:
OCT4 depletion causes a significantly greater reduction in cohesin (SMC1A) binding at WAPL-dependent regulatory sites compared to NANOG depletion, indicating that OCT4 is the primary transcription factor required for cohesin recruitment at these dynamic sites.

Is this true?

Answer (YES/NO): YES